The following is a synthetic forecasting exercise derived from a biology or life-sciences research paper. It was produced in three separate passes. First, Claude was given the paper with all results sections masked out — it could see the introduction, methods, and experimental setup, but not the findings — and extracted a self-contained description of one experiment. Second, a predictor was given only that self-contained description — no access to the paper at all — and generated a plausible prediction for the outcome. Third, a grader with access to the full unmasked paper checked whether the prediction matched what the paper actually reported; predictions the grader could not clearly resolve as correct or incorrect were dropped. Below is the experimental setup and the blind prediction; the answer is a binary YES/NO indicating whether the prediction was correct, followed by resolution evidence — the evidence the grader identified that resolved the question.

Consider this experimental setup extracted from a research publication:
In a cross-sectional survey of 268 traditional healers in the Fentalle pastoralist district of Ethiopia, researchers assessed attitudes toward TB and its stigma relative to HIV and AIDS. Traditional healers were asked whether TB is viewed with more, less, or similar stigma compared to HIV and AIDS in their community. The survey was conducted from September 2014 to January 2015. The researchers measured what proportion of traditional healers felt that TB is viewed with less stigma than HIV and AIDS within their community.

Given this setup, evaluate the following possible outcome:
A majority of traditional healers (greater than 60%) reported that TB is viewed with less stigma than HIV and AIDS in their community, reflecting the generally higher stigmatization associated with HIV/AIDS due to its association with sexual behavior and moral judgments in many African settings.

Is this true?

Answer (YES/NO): NO